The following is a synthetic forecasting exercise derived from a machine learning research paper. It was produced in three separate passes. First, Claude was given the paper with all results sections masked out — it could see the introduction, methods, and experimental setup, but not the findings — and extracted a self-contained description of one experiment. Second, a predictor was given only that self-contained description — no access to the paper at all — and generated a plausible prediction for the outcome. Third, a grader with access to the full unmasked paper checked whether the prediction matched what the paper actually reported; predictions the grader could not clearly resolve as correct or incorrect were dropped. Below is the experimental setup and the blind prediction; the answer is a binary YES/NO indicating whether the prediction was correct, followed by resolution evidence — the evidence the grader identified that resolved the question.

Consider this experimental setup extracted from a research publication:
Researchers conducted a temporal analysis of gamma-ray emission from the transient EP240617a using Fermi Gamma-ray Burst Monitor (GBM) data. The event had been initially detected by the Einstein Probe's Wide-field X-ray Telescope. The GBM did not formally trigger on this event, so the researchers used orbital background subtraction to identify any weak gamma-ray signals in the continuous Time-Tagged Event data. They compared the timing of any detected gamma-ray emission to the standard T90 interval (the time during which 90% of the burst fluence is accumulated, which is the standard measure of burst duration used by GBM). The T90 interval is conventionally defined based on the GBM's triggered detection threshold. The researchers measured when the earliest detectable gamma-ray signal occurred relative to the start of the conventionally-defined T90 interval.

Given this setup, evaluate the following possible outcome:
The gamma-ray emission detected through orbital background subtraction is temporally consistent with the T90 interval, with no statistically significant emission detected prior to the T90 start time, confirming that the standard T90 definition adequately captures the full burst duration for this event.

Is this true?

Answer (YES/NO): NO